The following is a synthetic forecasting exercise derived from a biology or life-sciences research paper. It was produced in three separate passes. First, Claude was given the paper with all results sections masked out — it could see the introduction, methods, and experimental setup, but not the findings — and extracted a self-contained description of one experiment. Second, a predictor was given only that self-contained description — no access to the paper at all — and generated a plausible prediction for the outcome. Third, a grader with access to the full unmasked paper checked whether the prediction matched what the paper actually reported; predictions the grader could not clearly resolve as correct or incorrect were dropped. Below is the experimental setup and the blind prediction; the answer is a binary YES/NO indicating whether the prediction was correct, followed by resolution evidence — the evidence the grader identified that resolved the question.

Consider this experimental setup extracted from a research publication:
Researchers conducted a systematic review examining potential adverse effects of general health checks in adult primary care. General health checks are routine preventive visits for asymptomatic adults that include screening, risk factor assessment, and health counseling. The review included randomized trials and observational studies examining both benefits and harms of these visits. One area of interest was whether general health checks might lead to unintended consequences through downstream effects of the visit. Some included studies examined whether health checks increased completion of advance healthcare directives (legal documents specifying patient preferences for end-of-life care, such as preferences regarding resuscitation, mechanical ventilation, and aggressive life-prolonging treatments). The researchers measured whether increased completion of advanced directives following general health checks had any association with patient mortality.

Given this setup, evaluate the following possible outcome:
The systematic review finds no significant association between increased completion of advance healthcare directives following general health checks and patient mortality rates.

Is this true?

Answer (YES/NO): NO